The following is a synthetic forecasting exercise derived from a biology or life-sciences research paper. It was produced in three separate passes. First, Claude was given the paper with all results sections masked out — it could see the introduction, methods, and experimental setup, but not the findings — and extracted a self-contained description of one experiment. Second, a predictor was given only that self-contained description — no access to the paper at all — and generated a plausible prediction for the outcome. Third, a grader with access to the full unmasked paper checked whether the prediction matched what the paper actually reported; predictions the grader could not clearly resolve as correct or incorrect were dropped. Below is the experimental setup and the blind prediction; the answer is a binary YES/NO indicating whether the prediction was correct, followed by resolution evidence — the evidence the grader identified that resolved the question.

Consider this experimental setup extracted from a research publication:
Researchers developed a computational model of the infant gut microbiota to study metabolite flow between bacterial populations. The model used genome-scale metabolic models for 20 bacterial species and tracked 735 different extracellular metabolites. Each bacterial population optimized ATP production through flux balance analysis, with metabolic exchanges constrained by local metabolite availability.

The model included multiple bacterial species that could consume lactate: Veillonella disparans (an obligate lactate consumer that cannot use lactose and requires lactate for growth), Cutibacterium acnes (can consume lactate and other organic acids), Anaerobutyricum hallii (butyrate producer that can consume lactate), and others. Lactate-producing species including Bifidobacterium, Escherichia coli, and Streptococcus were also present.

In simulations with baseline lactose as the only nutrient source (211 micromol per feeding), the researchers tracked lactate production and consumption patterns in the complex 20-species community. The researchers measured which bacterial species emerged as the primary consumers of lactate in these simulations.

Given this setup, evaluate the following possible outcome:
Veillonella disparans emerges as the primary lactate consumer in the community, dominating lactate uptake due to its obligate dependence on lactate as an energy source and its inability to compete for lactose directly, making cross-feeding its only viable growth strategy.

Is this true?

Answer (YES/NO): NO